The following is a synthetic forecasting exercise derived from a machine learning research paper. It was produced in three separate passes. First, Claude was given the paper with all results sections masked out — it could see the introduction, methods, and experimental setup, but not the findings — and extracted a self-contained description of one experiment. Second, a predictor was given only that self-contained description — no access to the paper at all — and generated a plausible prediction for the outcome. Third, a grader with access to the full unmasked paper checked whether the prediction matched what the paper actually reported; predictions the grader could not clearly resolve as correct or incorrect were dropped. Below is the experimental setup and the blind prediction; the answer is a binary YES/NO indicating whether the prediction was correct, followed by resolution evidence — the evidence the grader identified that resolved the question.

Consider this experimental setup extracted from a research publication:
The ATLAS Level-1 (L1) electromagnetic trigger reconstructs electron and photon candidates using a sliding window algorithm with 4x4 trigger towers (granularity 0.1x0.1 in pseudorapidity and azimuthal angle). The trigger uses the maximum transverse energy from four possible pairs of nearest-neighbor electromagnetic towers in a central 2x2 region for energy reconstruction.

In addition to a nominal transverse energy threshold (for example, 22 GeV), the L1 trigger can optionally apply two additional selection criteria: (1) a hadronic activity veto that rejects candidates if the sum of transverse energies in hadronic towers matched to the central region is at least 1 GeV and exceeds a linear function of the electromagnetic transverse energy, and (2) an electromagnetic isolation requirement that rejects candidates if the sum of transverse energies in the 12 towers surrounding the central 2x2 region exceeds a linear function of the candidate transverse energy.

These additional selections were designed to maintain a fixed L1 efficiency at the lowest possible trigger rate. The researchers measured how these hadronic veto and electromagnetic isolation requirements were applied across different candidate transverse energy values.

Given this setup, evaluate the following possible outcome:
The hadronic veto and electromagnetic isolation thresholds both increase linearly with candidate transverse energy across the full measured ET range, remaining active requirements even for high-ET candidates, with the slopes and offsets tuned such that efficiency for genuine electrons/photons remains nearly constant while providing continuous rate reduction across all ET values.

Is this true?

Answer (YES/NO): NO